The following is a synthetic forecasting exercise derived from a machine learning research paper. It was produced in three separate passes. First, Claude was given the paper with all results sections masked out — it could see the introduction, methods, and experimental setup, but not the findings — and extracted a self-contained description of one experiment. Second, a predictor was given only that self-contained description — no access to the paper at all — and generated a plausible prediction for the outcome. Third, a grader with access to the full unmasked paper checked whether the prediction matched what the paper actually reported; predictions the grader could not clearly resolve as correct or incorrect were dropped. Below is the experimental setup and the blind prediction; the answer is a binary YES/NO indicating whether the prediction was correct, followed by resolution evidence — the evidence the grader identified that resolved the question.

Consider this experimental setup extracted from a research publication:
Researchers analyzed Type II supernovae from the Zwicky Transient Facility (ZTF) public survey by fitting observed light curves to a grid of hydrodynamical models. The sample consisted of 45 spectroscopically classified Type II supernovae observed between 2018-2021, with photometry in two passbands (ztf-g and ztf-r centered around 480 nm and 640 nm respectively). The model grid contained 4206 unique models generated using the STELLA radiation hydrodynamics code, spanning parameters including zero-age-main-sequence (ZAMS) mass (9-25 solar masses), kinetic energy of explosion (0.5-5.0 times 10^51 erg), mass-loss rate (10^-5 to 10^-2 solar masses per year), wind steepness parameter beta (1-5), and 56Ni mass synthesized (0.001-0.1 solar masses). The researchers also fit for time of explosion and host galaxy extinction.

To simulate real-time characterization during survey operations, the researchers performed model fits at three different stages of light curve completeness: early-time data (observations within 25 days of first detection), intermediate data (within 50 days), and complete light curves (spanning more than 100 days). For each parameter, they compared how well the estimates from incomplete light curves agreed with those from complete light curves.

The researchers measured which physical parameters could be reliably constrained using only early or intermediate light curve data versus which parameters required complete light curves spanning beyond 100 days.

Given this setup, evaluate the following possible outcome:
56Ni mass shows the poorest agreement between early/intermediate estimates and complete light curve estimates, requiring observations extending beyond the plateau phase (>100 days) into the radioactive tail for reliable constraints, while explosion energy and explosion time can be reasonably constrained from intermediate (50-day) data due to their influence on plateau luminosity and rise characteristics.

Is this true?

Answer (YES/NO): NO